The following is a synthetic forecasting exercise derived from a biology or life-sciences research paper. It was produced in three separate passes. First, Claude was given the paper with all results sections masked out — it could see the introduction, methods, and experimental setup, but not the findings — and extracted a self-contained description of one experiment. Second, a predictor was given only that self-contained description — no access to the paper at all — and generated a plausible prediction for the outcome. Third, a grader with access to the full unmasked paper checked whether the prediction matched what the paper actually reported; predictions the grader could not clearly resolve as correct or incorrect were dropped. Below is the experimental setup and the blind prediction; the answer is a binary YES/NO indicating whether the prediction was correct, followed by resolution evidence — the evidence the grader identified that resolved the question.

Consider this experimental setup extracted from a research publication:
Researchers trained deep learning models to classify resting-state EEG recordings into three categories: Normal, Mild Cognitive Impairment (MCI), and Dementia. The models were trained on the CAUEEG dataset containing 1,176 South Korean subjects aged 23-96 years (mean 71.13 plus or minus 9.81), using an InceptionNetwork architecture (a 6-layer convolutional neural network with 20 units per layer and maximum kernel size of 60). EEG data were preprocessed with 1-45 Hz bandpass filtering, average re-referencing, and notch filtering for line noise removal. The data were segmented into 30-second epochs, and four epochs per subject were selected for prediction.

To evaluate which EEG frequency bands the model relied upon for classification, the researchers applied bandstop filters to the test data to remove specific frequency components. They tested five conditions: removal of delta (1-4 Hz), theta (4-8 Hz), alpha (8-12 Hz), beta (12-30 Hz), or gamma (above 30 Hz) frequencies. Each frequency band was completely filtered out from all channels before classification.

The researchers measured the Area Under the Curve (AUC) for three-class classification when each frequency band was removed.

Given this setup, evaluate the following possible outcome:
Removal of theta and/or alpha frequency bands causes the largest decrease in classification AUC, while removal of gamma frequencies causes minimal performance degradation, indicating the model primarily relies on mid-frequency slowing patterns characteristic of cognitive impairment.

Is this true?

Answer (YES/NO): NO